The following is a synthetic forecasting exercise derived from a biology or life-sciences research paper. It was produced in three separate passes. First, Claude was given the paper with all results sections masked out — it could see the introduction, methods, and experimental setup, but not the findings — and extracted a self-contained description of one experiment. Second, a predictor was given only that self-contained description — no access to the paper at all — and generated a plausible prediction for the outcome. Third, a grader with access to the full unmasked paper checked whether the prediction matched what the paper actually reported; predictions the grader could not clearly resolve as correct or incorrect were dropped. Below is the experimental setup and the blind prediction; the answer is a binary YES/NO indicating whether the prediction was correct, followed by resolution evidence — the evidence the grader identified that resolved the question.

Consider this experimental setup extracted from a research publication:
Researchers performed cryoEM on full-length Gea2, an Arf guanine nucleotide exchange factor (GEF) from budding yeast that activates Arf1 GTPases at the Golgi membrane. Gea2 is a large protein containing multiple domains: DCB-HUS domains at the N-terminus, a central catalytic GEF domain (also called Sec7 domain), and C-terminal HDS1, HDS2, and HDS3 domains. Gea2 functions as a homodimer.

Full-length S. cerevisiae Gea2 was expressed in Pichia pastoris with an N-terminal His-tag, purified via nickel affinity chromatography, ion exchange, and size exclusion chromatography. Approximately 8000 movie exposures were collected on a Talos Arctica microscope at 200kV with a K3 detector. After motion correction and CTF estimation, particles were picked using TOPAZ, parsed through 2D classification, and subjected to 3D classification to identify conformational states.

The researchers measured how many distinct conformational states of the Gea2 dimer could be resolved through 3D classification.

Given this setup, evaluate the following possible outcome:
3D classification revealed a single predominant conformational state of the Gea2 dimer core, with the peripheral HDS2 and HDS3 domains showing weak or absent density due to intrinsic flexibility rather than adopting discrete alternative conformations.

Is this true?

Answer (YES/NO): NO